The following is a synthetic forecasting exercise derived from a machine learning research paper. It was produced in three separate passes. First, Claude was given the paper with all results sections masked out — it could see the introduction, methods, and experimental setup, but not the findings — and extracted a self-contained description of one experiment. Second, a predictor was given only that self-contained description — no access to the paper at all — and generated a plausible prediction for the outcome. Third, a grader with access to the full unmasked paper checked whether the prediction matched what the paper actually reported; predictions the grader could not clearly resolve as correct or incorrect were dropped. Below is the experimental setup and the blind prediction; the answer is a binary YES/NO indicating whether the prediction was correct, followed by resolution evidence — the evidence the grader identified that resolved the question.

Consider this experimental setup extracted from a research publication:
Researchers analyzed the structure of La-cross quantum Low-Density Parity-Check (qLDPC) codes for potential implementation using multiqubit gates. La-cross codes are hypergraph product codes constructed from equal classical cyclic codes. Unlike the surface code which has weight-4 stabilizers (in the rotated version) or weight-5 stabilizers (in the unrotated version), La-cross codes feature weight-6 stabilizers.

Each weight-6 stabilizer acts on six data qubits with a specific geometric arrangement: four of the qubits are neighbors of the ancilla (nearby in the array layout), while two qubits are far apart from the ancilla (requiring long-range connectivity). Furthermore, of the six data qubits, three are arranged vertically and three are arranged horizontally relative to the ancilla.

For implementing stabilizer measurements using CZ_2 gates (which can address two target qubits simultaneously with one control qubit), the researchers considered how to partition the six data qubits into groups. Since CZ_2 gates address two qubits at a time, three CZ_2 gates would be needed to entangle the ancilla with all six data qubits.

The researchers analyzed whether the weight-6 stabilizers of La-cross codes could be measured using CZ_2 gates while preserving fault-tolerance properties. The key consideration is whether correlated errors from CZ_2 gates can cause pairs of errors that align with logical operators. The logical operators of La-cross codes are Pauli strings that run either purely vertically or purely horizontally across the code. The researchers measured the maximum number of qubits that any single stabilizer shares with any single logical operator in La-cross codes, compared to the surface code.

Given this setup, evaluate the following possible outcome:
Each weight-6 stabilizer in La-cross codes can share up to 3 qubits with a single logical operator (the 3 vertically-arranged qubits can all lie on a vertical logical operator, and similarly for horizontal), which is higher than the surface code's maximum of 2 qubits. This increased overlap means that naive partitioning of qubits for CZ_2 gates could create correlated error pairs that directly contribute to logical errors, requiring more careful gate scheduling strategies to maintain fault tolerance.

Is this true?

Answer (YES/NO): NO